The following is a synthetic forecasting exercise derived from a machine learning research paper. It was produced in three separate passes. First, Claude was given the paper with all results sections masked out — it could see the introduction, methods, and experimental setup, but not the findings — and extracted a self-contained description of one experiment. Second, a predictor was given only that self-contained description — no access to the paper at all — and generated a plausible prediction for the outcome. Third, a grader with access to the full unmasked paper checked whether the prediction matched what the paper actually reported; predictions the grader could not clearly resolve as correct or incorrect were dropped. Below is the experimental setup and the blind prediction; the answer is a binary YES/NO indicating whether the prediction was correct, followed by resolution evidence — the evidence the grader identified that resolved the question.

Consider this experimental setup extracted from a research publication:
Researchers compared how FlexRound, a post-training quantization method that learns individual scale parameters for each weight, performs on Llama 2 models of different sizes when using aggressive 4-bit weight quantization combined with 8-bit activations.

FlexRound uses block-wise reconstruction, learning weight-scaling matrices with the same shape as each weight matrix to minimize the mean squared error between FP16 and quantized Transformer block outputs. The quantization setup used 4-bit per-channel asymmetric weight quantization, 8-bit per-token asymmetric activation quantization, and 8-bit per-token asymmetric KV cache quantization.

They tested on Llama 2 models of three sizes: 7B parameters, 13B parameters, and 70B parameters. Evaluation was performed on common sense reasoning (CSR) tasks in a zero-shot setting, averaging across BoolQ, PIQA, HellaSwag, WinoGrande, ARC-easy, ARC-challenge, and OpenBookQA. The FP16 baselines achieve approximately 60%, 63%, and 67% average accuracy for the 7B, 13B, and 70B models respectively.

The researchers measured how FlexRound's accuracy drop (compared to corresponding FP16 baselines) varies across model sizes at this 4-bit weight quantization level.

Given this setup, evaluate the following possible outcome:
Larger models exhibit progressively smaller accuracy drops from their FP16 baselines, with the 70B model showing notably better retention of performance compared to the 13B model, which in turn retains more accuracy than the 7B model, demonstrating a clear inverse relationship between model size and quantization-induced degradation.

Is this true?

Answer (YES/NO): NO